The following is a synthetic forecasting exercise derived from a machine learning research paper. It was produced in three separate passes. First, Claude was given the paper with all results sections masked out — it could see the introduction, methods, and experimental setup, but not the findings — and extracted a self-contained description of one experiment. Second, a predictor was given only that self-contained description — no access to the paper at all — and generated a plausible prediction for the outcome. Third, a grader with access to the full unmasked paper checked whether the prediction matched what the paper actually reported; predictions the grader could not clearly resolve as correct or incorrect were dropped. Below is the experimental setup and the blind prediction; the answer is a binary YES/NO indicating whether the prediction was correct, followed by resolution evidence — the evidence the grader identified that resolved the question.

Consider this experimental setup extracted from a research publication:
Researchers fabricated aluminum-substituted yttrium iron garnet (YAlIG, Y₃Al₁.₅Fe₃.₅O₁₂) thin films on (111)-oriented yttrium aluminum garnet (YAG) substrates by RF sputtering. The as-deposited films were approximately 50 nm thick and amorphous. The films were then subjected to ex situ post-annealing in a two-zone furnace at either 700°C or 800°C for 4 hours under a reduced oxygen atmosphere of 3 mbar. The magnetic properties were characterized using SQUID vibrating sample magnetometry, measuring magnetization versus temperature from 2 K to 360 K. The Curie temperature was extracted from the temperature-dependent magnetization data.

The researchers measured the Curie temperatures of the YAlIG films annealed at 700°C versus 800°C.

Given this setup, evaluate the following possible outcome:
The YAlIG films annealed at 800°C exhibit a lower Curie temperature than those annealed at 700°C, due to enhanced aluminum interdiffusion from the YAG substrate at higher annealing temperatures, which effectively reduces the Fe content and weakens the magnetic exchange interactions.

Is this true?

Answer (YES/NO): YES